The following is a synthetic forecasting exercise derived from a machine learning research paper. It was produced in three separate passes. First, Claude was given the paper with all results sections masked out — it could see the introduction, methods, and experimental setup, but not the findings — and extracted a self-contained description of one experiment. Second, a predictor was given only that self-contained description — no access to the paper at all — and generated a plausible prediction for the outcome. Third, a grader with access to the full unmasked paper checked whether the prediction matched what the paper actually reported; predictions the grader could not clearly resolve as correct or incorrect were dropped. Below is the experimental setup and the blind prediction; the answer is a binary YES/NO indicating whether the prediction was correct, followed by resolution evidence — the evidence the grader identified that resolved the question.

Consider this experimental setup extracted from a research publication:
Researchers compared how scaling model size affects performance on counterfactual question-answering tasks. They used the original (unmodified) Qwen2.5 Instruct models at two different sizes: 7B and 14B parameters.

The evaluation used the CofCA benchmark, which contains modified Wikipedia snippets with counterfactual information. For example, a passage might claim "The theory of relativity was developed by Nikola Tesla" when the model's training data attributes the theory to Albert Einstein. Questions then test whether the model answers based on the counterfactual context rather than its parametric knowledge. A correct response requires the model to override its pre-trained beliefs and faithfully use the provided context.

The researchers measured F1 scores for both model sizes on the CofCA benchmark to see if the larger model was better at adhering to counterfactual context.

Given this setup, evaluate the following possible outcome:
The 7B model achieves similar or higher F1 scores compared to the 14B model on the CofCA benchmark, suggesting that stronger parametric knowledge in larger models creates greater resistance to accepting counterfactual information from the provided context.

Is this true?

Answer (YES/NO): NO